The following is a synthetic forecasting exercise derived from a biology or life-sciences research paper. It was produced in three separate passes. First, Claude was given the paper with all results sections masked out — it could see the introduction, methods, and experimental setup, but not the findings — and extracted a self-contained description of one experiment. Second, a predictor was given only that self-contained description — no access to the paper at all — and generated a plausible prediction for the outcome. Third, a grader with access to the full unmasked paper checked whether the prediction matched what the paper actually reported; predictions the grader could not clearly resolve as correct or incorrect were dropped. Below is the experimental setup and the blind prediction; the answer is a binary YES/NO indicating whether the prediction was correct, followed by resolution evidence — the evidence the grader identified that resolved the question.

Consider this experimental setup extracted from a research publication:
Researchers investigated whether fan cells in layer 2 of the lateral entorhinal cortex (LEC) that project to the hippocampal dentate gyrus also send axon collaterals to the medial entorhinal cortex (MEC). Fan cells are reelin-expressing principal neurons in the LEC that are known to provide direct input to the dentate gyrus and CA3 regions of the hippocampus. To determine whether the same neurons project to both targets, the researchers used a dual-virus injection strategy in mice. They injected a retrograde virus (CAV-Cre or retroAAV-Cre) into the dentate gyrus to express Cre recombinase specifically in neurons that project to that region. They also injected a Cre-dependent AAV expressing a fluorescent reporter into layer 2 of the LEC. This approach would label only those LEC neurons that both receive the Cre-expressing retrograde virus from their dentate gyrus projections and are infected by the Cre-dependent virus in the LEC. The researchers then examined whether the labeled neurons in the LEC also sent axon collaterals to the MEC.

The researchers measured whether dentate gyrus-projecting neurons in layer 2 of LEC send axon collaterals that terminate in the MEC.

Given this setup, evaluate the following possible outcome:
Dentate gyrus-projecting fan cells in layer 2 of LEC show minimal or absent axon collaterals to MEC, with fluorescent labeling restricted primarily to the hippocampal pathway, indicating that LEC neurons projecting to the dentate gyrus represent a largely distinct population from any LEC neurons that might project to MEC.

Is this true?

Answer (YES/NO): NO